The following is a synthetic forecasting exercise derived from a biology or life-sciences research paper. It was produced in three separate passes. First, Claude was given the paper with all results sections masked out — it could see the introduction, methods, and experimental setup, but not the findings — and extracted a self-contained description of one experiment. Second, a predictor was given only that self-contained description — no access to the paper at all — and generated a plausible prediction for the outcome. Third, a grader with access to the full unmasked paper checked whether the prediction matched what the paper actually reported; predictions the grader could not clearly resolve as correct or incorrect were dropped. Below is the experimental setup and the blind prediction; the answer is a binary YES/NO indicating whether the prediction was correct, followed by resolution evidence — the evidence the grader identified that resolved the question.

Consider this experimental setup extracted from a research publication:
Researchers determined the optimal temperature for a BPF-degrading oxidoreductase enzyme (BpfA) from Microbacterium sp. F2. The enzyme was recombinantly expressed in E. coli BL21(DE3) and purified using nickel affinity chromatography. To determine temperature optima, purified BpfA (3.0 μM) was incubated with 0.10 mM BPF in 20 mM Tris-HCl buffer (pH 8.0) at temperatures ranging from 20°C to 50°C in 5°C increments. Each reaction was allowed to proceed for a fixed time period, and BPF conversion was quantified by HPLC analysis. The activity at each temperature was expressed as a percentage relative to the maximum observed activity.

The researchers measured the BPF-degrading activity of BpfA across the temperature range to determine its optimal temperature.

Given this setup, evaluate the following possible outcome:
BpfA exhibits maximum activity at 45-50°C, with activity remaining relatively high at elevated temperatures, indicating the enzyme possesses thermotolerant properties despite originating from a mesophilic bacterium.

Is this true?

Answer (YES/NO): NO